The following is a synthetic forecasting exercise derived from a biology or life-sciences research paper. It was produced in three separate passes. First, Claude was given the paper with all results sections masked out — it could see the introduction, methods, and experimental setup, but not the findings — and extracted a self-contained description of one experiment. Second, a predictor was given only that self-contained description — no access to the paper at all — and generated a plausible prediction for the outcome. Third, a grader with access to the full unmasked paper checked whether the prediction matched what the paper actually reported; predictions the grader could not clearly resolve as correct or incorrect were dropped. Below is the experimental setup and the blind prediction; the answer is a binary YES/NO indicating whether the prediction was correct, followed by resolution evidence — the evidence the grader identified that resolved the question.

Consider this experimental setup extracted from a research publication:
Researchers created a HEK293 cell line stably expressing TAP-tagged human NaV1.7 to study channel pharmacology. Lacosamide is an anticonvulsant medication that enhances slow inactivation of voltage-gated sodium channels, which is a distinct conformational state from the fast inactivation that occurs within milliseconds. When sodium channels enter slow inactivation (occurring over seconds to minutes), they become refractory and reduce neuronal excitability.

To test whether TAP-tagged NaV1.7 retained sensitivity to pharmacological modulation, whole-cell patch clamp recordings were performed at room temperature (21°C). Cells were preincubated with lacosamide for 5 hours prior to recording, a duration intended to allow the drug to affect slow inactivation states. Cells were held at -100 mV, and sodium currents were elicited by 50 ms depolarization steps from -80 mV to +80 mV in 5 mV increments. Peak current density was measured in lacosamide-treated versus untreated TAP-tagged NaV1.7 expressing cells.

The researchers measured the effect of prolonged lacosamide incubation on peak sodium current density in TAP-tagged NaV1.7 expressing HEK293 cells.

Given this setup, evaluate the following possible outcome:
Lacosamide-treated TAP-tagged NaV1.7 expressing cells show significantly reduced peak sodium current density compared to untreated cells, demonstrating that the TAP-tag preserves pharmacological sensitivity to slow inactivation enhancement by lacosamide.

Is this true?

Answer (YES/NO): NO